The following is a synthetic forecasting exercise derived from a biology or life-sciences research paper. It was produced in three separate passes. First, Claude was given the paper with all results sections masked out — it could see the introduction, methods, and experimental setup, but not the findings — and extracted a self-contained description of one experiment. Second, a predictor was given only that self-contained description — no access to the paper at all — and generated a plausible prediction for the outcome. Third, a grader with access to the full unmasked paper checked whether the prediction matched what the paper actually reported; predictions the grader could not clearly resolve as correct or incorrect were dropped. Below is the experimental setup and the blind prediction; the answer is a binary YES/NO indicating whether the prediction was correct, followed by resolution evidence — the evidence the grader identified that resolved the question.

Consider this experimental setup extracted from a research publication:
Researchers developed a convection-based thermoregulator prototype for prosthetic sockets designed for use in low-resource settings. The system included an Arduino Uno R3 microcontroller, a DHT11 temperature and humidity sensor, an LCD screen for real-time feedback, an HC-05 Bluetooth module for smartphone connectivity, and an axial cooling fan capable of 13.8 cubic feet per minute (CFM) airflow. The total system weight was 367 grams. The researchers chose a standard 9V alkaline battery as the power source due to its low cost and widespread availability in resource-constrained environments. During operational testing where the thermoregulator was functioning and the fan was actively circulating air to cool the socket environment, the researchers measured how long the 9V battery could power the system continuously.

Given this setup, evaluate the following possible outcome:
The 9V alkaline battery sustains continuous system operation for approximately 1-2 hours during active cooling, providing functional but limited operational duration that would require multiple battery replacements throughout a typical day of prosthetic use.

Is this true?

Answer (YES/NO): YES